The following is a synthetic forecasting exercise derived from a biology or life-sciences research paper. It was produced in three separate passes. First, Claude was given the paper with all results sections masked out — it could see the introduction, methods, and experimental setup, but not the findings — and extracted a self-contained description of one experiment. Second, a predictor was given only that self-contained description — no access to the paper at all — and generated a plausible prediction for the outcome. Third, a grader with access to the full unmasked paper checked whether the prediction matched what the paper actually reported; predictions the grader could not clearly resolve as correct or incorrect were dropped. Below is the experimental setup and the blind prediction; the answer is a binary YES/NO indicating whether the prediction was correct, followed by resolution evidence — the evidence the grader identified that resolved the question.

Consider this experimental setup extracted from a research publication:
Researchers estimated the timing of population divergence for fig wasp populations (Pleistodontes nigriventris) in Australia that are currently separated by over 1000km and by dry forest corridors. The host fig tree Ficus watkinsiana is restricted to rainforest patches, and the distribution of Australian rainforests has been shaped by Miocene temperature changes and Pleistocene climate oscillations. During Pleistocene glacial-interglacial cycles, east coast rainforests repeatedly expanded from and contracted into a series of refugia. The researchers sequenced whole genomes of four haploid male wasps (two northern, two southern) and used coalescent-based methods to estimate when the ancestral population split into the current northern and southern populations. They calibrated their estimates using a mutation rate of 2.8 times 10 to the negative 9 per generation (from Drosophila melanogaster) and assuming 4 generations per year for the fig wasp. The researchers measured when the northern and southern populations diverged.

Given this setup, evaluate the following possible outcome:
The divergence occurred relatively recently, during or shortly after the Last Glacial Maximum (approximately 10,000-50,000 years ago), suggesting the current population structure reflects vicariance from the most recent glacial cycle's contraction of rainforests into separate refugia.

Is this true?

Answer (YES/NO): NO